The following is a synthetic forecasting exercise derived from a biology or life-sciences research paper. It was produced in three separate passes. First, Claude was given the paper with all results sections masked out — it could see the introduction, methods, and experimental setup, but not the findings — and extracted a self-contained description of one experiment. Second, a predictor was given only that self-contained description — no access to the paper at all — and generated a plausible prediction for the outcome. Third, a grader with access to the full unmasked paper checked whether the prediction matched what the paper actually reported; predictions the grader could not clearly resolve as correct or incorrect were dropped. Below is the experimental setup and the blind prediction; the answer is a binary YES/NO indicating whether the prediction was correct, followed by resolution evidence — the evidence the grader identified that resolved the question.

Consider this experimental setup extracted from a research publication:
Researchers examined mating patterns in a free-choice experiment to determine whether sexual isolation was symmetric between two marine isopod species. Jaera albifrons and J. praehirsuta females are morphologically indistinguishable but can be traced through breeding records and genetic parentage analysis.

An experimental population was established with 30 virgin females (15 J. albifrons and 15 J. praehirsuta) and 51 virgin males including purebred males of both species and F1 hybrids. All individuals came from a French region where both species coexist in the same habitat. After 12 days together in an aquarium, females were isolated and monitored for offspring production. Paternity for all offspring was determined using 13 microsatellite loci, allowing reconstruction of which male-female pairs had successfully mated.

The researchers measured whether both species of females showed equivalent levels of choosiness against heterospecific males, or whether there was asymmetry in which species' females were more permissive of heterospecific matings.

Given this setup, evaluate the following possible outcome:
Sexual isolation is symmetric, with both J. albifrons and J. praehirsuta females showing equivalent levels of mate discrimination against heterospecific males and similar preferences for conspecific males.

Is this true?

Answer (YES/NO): NO